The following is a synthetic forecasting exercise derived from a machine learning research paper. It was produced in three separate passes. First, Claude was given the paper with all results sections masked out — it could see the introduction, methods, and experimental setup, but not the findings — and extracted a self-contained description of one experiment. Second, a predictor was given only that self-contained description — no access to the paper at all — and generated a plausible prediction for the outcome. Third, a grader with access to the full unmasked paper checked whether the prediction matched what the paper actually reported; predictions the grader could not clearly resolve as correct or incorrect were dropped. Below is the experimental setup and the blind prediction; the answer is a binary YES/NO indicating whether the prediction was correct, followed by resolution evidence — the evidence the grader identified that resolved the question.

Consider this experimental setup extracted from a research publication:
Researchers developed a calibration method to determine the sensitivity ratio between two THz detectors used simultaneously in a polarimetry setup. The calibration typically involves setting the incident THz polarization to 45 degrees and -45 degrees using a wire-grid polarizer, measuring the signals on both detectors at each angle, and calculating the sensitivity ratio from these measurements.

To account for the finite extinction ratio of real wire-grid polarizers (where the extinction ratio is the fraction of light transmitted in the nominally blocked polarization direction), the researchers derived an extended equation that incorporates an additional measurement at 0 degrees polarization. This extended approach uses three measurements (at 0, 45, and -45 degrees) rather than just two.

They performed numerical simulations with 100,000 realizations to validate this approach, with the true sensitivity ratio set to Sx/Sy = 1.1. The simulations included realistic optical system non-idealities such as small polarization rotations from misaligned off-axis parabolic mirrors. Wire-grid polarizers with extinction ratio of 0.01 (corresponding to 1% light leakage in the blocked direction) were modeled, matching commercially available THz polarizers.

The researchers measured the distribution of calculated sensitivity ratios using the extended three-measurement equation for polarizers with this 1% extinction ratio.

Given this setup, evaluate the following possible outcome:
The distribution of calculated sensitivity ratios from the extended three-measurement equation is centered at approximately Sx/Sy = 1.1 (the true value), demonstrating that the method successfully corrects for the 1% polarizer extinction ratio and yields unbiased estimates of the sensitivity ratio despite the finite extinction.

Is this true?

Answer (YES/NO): YES